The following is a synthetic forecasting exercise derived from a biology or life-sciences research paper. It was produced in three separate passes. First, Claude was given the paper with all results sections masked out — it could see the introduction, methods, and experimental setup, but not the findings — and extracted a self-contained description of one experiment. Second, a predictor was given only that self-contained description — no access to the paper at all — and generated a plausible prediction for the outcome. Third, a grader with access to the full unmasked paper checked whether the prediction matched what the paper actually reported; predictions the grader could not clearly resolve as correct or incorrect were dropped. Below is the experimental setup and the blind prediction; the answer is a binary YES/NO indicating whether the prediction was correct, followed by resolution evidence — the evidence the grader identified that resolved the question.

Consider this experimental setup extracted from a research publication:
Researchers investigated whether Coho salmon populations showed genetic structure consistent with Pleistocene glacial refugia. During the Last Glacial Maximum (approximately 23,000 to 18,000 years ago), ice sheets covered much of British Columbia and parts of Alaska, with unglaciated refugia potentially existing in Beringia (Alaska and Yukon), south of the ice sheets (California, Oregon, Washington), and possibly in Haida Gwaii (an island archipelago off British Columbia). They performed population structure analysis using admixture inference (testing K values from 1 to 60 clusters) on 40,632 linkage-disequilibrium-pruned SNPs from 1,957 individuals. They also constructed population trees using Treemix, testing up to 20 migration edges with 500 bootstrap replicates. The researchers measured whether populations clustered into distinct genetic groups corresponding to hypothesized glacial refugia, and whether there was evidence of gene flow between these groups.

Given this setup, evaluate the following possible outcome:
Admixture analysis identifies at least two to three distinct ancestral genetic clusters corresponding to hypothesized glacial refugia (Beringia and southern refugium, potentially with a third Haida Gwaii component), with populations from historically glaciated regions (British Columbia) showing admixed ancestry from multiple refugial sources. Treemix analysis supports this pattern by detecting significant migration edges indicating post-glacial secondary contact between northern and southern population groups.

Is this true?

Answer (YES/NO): NO